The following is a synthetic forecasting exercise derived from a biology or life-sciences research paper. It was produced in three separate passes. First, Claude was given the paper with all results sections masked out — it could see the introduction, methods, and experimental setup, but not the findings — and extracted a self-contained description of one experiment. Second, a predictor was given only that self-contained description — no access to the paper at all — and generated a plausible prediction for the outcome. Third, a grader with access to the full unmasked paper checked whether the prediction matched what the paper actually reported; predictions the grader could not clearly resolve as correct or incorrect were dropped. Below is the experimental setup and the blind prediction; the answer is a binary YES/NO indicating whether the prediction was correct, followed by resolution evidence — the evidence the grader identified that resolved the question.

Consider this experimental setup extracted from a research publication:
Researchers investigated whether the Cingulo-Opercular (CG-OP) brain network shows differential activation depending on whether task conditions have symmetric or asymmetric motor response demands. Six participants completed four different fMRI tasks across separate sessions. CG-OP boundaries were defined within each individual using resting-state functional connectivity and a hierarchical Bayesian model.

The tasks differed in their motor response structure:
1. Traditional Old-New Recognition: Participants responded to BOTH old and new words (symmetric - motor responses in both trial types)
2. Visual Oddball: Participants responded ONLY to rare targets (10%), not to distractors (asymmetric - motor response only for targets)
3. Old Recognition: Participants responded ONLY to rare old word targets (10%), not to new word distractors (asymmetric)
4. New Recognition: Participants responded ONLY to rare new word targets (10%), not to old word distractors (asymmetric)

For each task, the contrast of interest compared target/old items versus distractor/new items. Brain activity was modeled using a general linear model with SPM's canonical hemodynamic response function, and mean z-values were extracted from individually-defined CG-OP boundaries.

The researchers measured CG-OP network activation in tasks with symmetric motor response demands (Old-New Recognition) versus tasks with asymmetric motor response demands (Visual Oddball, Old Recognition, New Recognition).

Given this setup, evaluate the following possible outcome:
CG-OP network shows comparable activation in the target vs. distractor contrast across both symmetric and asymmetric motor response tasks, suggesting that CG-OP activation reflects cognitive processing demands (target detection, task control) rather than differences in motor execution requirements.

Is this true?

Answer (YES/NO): NO